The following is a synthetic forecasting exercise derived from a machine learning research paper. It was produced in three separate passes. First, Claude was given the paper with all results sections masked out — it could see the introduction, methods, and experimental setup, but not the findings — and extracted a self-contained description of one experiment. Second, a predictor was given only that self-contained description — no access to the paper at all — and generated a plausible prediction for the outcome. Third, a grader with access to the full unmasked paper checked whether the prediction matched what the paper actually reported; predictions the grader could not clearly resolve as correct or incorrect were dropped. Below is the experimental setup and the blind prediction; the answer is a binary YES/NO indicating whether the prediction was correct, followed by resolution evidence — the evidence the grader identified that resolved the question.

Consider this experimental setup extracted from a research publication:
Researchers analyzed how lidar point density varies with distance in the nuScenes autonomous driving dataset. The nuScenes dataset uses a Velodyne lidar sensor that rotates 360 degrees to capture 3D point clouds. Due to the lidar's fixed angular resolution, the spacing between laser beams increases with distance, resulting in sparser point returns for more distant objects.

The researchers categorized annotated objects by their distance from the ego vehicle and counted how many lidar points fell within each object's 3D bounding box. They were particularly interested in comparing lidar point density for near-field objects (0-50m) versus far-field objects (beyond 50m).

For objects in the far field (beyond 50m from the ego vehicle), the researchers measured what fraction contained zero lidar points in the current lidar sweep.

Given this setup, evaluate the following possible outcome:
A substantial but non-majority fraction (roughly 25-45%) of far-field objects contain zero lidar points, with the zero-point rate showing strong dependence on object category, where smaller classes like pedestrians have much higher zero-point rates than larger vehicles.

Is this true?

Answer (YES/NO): NO